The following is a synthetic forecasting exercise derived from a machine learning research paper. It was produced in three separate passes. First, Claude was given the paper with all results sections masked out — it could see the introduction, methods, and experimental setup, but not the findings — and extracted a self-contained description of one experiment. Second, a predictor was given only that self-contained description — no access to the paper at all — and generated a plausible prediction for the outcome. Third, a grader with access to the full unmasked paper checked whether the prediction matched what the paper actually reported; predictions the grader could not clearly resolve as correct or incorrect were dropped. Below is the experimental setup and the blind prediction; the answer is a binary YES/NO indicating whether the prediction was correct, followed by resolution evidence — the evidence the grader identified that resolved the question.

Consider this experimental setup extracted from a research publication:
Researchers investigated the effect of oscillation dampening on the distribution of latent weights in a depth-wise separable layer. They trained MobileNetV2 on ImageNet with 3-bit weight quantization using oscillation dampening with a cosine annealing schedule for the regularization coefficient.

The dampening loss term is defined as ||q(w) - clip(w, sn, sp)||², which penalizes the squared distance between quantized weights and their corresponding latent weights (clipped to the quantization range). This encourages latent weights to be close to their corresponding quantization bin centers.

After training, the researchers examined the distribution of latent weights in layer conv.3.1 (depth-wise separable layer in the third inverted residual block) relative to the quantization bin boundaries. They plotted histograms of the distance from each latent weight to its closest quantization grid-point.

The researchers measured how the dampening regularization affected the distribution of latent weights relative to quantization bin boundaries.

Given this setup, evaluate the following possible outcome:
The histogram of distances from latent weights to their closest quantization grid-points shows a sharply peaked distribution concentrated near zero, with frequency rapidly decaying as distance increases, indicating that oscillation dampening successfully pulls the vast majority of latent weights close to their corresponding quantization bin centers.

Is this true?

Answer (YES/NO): YES